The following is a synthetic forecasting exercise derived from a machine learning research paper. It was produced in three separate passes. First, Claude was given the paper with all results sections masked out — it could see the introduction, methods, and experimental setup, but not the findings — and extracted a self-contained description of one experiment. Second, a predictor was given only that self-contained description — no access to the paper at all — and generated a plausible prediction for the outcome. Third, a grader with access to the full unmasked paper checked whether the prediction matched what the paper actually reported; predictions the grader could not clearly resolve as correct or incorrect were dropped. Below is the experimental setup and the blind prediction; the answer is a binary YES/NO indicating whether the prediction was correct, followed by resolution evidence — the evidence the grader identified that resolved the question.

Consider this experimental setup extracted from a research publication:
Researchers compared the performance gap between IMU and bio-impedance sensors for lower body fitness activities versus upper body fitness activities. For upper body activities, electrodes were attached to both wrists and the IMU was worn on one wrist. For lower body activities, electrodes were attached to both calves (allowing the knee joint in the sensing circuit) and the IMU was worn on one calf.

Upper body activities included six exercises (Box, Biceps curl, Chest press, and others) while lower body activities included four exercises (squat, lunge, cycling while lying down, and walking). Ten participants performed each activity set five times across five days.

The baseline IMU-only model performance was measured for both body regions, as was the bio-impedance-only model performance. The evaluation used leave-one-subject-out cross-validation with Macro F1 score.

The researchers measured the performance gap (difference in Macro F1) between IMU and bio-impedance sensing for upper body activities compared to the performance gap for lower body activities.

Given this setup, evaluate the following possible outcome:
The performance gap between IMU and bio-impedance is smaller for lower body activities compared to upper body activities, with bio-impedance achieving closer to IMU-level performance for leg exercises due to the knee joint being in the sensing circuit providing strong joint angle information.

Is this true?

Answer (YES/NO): NO